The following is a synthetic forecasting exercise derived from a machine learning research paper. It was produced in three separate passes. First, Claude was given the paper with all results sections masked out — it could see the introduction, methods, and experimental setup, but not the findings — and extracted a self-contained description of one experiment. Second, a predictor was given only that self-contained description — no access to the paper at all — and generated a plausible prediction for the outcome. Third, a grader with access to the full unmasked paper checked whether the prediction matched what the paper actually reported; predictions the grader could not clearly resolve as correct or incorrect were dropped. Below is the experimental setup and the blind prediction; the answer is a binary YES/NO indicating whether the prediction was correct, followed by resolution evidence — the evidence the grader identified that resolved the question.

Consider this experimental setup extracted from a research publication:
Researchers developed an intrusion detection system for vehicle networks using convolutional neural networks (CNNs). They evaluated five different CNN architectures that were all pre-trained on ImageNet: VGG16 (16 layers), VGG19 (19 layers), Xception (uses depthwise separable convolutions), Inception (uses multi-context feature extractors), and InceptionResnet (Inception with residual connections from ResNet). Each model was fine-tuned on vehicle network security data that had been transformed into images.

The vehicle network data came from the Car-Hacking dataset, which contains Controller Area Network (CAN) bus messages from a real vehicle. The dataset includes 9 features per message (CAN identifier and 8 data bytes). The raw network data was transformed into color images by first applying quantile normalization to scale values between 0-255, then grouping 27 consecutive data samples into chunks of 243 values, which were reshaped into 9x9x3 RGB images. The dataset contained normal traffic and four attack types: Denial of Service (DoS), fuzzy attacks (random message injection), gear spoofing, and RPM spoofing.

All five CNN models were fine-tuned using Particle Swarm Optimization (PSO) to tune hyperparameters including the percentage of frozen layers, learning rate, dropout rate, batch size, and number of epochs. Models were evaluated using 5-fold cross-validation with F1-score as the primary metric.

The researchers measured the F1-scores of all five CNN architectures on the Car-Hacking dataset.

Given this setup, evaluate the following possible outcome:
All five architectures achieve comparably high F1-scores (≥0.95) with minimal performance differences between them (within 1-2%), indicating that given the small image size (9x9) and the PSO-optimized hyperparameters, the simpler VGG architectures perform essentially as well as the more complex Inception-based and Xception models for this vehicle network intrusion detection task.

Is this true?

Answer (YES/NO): YES